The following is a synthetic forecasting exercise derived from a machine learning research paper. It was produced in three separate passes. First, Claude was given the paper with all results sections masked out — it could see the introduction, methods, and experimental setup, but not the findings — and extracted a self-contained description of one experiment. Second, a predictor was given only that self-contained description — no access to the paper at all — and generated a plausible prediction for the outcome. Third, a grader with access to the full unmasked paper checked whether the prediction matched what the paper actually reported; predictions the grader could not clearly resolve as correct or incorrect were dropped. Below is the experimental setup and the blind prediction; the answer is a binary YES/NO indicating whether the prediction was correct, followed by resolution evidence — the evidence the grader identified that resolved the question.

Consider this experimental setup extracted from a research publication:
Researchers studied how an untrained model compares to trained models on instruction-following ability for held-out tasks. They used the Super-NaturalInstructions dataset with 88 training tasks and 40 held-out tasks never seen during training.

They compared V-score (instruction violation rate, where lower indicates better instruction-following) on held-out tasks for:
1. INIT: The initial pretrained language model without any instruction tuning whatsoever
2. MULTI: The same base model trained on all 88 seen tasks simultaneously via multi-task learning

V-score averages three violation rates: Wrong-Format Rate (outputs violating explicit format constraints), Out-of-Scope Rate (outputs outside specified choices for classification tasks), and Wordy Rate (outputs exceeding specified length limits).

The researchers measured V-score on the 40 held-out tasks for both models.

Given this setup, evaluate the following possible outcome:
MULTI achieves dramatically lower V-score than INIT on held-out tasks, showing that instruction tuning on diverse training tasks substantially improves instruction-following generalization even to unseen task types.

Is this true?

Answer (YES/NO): NO